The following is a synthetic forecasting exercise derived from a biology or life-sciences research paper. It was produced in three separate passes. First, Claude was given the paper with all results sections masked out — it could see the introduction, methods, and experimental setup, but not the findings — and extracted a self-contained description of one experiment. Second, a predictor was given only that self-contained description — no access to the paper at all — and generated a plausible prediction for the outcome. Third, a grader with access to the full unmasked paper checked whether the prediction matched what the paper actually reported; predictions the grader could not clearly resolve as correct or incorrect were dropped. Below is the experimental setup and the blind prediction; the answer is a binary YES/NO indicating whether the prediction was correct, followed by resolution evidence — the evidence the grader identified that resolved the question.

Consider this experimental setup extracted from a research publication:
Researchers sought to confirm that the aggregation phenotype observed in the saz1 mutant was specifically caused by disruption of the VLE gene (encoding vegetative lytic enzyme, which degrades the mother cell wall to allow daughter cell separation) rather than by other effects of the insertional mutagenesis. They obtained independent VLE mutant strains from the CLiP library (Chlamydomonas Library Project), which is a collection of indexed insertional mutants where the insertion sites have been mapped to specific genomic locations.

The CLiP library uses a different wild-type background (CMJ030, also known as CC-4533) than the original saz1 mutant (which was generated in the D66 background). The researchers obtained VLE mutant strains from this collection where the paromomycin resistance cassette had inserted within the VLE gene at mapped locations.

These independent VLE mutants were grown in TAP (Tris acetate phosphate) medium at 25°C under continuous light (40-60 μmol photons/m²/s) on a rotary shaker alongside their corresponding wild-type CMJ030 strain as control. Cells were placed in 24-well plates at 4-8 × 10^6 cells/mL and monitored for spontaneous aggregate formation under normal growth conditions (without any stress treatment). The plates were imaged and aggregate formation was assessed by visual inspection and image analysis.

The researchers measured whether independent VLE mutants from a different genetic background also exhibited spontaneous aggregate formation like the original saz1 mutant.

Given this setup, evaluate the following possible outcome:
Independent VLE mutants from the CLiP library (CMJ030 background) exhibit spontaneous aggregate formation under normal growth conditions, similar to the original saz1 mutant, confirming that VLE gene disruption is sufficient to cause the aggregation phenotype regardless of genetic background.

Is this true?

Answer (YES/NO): YES